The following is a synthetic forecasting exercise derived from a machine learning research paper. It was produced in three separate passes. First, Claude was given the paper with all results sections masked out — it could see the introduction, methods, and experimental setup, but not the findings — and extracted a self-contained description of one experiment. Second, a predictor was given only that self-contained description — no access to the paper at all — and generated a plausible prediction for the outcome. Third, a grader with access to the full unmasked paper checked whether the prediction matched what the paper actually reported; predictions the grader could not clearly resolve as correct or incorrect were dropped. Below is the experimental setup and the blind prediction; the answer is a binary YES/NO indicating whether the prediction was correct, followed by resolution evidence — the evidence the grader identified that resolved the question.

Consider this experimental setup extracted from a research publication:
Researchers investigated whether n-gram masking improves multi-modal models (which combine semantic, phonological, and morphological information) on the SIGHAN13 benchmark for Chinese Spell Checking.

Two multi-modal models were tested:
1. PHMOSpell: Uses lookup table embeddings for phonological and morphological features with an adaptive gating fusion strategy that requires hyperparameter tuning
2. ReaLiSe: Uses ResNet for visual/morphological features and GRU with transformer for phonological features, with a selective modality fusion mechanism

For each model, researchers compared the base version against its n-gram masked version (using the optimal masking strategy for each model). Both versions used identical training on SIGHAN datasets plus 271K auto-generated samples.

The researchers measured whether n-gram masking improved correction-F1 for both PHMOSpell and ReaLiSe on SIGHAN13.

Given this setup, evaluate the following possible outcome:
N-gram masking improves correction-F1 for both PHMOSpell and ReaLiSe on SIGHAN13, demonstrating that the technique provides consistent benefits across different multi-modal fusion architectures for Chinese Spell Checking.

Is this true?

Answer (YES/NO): NO